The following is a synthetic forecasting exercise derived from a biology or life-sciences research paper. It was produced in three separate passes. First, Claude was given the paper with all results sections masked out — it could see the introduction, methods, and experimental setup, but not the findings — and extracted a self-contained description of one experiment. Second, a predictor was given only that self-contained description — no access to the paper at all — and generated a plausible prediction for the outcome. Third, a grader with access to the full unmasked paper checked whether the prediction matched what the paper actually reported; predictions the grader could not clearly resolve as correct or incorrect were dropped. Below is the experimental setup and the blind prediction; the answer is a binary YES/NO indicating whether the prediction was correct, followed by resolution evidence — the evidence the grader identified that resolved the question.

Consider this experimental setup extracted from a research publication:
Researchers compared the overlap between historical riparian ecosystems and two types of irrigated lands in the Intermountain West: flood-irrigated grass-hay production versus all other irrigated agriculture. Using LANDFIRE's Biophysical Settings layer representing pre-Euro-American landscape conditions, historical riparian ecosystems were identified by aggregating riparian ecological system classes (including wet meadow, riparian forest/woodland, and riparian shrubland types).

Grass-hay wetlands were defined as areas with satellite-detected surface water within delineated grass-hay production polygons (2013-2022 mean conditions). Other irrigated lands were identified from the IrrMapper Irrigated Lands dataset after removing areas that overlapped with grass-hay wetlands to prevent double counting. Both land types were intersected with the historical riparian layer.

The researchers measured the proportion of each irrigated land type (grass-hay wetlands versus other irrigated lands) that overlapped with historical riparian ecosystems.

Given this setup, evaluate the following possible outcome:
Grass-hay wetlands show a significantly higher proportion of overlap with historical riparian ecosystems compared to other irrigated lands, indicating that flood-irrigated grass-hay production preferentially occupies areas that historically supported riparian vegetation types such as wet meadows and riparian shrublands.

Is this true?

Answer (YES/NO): YES